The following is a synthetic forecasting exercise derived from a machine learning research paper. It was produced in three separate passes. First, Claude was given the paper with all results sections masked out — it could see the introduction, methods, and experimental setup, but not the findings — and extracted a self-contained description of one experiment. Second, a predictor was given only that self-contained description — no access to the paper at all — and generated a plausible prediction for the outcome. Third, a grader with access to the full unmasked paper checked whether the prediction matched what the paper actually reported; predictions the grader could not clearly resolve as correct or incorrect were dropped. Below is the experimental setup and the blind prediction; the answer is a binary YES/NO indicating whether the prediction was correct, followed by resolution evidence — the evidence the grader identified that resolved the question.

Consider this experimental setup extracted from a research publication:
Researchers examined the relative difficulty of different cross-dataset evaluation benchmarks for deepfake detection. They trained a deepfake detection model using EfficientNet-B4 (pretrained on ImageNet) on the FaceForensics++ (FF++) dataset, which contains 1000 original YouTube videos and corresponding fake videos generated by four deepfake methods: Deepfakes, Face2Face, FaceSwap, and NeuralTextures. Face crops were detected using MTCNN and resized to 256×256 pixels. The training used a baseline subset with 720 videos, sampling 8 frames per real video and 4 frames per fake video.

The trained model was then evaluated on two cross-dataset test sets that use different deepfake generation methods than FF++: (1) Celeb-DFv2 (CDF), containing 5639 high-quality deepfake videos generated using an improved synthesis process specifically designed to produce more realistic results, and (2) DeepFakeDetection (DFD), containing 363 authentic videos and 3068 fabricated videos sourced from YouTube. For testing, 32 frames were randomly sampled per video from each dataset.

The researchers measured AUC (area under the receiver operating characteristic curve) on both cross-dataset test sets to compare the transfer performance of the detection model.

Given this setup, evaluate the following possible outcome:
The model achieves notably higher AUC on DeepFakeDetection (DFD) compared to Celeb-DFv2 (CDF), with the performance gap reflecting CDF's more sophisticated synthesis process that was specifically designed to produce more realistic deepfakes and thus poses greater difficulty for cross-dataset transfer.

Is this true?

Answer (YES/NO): YES